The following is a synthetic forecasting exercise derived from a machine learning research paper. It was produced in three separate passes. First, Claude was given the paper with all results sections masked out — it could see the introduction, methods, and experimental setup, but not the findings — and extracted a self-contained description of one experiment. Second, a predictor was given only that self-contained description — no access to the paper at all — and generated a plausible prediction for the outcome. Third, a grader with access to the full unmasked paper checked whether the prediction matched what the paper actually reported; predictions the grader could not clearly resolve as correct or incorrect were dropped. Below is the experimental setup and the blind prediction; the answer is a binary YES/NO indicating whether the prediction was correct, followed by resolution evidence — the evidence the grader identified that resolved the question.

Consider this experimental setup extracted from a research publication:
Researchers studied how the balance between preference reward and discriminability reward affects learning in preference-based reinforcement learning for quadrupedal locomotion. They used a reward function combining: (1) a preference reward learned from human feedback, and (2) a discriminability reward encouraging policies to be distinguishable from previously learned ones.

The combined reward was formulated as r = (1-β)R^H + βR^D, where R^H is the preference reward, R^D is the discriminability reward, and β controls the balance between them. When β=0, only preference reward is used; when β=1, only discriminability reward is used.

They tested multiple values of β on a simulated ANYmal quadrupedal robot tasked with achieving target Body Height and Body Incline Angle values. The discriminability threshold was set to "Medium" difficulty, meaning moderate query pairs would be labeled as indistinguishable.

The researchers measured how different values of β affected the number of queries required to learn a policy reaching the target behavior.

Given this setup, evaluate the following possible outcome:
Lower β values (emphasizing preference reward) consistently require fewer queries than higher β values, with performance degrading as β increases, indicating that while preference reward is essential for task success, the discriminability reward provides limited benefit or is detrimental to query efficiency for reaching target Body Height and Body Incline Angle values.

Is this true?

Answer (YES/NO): NO